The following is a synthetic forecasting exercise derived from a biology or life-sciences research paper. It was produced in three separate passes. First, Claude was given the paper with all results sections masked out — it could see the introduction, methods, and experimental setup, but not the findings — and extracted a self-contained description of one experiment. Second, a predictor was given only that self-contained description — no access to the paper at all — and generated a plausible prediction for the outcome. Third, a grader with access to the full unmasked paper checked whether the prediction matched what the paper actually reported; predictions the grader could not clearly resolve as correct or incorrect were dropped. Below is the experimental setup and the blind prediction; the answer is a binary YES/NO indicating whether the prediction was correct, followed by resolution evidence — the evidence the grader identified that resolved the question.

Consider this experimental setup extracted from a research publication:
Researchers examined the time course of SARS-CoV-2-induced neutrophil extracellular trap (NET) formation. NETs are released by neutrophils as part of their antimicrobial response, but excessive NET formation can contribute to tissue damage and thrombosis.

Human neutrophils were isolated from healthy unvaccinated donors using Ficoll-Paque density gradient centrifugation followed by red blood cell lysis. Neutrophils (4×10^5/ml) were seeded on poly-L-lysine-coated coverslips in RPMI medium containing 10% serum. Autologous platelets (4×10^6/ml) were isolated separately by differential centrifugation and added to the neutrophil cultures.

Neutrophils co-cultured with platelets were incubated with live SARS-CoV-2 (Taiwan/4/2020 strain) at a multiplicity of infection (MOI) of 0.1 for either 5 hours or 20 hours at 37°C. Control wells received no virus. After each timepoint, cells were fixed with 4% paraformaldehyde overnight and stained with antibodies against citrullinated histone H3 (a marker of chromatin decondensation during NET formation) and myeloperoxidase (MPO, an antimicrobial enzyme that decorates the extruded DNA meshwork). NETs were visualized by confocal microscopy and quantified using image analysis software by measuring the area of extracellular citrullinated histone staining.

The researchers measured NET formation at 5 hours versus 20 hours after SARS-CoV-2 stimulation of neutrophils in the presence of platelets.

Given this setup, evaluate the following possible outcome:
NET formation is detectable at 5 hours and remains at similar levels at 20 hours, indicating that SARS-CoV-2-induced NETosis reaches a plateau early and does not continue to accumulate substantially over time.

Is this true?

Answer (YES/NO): NO